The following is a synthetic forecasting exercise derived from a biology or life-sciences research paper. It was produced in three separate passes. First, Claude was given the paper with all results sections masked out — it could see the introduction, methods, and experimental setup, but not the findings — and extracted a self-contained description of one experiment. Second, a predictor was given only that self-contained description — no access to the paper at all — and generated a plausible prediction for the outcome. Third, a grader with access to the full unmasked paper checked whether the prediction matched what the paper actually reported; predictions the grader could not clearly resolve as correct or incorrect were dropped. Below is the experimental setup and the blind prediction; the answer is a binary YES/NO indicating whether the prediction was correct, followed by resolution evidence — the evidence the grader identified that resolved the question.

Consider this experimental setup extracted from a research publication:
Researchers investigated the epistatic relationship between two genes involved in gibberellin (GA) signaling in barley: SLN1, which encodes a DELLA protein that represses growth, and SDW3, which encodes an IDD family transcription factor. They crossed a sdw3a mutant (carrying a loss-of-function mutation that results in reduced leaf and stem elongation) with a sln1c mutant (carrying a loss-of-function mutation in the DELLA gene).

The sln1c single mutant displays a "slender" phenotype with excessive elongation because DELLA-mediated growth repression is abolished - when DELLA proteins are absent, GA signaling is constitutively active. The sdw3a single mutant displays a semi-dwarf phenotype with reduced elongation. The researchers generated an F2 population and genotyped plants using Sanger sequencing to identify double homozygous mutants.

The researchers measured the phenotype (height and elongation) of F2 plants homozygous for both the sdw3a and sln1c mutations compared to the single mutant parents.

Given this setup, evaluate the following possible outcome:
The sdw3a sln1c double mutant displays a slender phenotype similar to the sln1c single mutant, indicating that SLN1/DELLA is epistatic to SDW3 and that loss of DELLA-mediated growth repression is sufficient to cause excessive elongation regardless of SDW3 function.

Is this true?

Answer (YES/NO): NO